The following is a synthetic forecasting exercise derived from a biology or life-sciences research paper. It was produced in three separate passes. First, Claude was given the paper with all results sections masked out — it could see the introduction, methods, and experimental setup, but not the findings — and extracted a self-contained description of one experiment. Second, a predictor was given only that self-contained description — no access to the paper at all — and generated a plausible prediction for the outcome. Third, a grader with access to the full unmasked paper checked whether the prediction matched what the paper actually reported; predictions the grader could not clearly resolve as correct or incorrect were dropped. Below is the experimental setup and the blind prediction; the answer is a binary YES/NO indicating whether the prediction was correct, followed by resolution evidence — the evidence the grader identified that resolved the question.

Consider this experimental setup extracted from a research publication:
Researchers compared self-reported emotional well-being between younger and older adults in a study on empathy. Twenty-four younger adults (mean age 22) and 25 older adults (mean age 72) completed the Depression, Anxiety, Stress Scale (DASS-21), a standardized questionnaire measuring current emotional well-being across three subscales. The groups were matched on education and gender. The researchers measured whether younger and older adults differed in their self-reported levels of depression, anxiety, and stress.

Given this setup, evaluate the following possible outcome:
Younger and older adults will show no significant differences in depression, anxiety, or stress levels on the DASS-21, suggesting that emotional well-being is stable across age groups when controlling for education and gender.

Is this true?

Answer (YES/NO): NO